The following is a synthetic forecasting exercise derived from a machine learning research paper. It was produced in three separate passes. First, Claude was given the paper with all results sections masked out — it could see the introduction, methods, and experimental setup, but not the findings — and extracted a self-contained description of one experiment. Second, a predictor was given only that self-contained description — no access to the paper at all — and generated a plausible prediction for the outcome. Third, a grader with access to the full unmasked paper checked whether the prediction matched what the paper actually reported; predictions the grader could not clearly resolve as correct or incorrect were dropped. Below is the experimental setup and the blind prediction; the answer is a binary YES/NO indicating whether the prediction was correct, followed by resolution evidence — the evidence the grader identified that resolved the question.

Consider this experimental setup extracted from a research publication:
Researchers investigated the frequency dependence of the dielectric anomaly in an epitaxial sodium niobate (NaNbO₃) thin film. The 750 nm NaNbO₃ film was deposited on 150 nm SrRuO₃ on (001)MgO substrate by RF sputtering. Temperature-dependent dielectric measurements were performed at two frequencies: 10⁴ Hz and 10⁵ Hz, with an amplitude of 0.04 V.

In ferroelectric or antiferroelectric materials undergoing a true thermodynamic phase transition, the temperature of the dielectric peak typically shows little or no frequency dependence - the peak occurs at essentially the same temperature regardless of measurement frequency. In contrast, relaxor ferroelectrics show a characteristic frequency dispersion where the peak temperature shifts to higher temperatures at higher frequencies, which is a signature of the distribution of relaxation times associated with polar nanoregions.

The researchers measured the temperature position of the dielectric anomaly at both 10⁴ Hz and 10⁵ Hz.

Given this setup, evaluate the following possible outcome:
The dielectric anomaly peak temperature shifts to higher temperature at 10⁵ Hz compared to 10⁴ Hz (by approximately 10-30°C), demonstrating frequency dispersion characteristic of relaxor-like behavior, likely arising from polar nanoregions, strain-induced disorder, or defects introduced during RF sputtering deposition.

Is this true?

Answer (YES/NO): NO